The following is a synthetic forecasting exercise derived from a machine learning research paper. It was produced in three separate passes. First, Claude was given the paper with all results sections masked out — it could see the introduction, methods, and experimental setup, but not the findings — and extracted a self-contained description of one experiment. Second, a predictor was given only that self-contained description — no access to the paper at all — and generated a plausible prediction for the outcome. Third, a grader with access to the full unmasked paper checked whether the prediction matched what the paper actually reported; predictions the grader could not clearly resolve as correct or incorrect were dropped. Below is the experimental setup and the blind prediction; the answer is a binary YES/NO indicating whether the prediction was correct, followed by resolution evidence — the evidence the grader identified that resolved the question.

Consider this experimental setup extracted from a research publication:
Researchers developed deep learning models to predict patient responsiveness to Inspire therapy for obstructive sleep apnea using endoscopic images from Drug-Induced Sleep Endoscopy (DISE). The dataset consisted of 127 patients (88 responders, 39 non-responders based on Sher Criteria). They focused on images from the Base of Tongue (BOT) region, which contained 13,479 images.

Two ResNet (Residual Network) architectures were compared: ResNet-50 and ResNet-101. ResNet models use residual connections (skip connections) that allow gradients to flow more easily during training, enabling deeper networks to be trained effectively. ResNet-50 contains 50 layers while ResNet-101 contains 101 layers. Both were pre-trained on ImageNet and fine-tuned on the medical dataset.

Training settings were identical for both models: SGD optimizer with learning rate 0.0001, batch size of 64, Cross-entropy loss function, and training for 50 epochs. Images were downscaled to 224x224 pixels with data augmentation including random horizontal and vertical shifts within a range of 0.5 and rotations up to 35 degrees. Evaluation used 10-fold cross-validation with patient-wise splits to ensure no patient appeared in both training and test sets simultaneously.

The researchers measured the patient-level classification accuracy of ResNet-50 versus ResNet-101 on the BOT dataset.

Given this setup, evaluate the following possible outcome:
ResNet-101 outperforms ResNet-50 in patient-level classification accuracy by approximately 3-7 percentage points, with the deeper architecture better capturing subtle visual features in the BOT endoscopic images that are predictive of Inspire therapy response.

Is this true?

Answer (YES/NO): NO